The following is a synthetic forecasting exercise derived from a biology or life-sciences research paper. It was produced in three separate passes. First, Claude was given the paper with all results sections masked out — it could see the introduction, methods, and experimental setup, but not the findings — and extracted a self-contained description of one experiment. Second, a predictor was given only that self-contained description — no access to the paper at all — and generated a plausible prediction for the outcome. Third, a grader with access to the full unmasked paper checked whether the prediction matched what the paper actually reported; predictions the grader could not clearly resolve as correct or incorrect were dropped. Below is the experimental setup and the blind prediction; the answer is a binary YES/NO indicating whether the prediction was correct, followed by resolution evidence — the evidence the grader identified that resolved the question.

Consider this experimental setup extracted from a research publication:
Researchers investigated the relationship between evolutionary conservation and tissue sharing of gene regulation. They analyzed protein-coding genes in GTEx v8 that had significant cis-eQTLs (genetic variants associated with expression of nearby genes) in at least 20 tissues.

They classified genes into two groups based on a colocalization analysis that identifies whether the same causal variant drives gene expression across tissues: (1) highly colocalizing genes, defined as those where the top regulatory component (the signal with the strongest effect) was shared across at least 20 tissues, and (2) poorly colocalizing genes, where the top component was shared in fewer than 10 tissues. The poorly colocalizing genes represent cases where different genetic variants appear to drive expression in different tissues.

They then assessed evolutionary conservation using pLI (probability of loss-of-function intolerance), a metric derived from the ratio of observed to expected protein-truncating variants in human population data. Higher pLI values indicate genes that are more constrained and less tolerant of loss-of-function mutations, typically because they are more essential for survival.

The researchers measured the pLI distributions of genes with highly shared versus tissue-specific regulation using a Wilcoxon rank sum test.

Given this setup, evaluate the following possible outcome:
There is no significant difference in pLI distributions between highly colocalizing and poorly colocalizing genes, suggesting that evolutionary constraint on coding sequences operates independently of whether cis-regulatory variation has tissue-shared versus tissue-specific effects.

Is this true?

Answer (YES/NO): NO